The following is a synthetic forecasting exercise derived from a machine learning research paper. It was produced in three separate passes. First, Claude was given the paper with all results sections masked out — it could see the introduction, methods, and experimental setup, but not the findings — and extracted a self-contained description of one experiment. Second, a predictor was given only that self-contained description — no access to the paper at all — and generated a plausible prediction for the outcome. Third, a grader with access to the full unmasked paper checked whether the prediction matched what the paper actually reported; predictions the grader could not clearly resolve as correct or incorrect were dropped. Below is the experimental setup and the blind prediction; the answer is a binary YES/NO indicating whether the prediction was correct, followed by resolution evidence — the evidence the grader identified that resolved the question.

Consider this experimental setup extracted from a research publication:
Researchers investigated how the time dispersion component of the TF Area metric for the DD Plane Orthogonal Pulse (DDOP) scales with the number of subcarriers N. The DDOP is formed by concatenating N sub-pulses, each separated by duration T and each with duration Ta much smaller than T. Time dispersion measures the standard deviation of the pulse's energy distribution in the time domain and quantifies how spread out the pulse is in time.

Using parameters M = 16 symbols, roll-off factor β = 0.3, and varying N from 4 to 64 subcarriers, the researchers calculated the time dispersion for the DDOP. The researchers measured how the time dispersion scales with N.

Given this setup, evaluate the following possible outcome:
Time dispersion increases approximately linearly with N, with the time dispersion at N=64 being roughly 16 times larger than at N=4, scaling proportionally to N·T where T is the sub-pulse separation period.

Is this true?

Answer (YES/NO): YES